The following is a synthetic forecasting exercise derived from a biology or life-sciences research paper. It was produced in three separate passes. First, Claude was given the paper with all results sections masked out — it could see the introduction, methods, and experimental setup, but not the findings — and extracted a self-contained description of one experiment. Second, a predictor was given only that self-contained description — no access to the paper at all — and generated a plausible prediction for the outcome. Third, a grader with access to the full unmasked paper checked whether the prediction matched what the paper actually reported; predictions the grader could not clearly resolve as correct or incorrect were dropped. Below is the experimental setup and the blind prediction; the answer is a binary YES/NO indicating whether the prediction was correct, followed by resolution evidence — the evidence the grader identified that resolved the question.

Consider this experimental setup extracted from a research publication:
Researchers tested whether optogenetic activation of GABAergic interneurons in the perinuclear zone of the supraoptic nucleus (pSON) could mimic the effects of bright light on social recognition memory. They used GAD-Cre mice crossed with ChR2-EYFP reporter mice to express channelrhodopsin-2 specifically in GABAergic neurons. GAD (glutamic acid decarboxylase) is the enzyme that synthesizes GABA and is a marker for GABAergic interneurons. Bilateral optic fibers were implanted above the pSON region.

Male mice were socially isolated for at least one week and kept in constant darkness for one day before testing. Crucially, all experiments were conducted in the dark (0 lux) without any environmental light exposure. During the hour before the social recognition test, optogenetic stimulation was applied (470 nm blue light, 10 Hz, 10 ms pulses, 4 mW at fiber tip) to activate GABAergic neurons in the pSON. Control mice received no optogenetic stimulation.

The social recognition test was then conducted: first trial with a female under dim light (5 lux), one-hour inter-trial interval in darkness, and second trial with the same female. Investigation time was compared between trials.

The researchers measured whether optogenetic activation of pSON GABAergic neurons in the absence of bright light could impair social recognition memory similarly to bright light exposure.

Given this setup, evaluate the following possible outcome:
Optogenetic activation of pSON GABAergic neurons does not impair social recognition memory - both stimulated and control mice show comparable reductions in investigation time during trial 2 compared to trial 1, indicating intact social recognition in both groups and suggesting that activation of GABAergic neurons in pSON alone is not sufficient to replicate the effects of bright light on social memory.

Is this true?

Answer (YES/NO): NO